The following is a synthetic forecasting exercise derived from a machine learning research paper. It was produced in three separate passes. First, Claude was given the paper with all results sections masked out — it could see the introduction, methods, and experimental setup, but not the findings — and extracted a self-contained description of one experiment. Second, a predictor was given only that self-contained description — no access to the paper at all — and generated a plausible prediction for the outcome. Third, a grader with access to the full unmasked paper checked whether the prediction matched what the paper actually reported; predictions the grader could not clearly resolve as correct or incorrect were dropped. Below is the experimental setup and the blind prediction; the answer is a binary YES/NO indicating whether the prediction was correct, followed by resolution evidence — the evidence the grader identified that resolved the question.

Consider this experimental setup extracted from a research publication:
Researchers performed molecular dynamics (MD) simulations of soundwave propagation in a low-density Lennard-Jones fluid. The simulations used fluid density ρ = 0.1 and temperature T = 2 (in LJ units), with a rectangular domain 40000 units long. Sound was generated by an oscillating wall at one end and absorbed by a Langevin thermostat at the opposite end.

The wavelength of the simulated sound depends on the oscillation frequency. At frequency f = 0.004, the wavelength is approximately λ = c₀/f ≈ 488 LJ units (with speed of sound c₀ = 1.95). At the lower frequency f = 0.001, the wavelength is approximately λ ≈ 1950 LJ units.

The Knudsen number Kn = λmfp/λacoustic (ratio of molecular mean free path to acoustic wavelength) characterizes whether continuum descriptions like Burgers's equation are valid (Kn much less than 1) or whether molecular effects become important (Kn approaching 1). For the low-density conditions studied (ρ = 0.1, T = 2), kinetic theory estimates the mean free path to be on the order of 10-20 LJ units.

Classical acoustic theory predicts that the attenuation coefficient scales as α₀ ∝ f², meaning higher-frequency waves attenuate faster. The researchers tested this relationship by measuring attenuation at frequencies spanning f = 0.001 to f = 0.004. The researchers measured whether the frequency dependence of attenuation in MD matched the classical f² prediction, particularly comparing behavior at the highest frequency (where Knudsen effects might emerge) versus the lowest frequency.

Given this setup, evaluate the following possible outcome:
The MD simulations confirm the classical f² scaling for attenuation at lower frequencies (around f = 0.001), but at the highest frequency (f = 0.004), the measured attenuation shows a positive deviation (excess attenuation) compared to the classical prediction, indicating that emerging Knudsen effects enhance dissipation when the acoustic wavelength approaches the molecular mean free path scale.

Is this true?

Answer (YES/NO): NO